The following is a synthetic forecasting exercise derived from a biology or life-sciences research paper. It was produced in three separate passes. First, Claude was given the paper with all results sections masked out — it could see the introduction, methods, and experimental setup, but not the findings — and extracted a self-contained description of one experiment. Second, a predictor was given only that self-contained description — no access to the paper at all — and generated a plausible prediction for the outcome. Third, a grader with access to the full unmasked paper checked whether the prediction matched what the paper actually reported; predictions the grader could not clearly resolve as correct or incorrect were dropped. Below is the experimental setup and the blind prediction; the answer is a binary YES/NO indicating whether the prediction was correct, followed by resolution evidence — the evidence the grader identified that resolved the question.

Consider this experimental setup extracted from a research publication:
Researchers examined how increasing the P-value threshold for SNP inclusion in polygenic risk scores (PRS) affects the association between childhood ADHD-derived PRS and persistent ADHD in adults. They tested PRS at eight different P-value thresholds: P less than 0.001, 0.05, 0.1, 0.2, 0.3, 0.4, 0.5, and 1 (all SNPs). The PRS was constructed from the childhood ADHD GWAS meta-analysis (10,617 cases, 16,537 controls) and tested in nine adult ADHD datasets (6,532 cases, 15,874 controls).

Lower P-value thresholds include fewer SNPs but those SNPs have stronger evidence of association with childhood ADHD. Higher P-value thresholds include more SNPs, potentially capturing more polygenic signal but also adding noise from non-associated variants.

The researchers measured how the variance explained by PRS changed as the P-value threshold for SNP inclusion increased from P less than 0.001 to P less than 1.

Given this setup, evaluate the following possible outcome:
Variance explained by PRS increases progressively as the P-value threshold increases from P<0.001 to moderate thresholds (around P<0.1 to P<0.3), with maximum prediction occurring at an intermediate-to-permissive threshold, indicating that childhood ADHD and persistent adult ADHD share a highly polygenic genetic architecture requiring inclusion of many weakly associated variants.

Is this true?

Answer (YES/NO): NO